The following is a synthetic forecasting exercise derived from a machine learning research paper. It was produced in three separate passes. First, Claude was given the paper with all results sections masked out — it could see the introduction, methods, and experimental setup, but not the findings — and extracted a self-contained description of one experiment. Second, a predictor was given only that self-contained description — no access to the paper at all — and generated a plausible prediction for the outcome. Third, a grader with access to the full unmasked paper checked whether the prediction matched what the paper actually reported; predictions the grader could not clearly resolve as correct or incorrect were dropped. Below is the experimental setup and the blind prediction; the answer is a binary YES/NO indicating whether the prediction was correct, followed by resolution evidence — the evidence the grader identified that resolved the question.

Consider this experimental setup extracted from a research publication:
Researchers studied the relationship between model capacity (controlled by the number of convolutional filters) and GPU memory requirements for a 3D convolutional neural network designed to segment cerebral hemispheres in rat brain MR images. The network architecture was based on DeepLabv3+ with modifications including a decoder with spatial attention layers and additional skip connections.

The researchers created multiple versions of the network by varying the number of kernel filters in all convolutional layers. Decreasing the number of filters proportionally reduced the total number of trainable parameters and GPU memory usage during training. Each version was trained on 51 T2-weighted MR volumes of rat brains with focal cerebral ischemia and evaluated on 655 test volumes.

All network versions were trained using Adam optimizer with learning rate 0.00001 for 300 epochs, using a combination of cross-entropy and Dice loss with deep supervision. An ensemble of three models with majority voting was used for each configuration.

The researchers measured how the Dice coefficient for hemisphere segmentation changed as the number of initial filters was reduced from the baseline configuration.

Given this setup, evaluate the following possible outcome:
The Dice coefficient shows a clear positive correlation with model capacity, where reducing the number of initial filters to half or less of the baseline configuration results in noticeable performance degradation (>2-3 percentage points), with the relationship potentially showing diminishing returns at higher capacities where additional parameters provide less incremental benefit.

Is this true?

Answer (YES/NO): NO